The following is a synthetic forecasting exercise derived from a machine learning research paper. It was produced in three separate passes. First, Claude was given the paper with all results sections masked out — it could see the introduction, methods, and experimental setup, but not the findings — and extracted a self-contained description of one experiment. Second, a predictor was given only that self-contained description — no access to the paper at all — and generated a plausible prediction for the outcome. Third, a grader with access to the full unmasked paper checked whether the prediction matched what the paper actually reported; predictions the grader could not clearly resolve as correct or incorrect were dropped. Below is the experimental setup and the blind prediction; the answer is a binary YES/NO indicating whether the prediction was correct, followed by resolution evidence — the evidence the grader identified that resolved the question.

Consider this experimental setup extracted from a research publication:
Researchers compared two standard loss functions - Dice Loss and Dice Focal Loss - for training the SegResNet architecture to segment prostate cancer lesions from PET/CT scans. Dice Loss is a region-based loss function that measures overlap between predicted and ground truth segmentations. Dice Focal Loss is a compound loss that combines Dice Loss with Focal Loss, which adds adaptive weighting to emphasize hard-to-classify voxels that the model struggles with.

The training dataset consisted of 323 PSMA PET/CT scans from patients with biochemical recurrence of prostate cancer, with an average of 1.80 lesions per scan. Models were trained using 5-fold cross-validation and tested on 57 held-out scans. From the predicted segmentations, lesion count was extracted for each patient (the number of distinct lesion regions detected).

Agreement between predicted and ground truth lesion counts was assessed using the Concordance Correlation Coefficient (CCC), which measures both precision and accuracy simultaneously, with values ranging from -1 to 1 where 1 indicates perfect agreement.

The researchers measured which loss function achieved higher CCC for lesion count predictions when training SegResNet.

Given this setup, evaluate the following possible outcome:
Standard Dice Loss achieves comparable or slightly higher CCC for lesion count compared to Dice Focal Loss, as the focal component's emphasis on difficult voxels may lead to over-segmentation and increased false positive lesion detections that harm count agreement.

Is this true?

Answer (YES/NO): YES